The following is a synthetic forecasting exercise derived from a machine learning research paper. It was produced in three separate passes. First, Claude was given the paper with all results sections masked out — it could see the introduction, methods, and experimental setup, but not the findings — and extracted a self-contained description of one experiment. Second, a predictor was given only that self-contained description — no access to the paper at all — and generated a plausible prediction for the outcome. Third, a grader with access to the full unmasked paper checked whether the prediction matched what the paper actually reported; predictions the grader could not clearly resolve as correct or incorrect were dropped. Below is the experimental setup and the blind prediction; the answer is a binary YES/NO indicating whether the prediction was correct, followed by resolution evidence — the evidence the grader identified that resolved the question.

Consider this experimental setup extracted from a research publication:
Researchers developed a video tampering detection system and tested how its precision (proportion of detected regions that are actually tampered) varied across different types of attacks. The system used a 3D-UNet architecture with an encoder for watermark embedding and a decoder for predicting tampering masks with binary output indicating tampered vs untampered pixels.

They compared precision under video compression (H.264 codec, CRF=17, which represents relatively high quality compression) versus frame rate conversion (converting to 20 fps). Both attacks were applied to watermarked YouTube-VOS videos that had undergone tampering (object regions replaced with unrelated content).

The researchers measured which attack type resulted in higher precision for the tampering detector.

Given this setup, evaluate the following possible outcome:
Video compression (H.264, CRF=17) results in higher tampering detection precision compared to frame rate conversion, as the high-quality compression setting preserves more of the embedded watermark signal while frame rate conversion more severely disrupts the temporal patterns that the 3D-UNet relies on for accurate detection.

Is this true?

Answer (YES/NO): NO